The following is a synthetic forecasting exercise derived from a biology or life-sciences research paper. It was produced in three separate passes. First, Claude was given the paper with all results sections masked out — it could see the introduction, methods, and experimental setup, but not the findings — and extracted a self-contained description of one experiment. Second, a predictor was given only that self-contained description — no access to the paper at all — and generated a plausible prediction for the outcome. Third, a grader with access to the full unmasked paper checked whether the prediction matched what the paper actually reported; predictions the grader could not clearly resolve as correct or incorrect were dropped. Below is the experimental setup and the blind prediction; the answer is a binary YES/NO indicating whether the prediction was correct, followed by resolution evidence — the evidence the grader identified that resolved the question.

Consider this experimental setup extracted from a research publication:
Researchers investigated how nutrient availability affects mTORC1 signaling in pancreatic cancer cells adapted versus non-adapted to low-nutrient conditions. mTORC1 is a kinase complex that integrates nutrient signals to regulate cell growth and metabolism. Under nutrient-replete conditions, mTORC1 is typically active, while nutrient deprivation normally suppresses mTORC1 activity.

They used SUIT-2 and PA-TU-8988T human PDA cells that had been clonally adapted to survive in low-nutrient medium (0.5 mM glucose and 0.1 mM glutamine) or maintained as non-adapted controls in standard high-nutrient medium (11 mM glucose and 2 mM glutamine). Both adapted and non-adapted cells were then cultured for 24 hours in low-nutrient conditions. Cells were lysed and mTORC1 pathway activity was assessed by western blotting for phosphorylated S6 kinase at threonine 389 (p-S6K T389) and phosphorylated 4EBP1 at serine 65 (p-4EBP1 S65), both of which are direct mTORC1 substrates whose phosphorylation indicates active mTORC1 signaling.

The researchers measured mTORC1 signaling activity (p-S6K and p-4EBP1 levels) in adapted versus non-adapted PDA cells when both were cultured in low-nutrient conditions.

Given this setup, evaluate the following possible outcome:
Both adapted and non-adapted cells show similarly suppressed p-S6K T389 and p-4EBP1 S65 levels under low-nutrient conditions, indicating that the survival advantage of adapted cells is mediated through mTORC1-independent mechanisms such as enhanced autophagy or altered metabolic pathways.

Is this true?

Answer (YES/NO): NO